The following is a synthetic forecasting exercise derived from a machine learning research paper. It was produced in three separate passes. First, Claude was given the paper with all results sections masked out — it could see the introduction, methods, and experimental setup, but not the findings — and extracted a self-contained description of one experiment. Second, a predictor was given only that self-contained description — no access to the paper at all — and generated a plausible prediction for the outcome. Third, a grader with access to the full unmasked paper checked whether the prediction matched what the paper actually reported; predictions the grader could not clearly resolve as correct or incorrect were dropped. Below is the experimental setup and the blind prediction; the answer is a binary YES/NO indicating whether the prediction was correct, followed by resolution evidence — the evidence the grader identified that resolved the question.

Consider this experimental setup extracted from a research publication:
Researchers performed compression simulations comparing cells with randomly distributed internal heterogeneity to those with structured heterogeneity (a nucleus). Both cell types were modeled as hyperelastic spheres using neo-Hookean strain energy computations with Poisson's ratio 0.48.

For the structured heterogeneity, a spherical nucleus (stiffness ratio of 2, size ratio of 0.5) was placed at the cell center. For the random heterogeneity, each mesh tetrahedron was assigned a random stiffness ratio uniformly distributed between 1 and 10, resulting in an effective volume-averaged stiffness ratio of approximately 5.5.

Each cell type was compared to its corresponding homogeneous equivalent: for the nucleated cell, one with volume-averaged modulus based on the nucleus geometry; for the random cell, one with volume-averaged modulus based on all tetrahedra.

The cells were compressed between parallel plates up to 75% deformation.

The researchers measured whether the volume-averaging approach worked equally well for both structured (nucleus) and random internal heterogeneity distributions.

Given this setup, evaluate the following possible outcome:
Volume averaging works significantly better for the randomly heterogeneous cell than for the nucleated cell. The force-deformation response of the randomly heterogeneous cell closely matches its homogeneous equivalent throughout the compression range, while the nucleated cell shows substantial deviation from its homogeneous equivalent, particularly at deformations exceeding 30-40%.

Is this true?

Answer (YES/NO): NO